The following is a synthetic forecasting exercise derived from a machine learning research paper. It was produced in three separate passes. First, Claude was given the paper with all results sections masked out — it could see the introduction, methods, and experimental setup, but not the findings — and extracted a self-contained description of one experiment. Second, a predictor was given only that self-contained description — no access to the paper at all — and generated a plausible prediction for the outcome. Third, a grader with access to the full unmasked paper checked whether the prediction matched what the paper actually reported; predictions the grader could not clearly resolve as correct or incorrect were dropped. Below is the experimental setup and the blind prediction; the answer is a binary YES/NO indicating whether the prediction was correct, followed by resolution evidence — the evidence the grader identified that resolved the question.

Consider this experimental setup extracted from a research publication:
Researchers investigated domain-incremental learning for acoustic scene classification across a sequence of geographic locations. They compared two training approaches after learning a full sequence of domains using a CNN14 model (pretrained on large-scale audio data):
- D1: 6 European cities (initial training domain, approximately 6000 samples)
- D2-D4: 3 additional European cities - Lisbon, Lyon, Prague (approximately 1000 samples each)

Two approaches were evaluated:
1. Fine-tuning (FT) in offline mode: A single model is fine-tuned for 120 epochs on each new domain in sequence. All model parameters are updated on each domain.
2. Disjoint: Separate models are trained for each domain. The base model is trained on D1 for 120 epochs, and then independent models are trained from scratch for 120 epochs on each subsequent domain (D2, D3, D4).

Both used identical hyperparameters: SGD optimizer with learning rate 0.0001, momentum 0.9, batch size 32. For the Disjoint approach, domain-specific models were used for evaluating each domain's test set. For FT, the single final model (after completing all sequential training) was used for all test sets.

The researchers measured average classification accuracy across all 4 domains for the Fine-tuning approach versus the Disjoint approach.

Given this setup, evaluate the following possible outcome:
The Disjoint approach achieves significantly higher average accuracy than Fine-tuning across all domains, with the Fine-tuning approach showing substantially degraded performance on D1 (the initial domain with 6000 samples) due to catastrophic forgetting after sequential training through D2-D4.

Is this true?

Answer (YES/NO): NO